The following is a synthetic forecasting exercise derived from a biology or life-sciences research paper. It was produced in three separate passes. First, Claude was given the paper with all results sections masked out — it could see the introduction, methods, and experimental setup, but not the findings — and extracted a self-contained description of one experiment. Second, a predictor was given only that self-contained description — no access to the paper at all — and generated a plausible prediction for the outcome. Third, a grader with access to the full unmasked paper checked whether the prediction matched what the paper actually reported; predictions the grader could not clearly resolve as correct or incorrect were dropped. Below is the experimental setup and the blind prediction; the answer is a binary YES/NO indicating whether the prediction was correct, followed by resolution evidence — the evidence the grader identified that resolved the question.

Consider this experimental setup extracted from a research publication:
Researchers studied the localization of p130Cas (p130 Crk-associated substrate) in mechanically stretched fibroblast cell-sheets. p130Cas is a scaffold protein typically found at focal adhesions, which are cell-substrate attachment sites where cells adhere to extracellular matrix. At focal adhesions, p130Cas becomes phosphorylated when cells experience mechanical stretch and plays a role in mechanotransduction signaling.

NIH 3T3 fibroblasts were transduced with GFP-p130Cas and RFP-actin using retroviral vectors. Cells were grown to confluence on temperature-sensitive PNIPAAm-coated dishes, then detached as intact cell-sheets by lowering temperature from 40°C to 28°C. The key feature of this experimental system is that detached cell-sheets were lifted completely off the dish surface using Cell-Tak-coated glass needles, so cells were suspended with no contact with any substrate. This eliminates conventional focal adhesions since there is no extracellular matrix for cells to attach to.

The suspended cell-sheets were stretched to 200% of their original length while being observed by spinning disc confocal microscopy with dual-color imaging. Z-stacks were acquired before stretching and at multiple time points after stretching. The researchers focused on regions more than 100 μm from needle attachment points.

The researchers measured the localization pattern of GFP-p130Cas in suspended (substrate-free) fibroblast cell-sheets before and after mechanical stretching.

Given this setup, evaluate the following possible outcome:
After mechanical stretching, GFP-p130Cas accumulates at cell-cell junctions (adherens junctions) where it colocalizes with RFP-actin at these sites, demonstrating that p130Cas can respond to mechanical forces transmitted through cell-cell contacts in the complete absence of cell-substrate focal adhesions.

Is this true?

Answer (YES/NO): YES